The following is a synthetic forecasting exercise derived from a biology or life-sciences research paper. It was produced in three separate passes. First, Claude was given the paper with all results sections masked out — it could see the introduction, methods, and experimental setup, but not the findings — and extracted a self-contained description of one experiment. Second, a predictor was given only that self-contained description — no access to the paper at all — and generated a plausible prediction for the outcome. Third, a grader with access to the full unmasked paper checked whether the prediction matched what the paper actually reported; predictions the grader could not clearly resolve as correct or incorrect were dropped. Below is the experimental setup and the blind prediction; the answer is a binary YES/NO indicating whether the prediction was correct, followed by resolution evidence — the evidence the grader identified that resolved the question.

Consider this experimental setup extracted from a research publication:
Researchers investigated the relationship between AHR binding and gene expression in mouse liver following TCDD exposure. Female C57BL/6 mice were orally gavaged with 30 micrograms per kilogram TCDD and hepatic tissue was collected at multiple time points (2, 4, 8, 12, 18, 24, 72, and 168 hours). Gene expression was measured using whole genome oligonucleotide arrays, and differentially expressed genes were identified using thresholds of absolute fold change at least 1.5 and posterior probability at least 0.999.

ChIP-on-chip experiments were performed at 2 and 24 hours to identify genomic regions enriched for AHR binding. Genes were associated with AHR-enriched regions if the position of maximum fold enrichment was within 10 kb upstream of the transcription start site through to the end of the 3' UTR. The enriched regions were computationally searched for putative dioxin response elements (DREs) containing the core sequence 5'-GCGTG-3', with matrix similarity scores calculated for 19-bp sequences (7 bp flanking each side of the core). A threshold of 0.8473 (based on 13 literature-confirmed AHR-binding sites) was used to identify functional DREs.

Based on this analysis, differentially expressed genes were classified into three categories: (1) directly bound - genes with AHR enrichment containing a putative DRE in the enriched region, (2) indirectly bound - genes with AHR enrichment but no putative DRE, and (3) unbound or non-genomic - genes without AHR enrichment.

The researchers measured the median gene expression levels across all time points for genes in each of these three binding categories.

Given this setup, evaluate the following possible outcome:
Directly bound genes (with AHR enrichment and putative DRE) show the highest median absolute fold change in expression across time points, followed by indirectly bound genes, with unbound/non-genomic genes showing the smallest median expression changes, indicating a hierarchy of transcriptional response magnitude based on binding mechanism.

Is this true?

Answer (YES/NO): NO